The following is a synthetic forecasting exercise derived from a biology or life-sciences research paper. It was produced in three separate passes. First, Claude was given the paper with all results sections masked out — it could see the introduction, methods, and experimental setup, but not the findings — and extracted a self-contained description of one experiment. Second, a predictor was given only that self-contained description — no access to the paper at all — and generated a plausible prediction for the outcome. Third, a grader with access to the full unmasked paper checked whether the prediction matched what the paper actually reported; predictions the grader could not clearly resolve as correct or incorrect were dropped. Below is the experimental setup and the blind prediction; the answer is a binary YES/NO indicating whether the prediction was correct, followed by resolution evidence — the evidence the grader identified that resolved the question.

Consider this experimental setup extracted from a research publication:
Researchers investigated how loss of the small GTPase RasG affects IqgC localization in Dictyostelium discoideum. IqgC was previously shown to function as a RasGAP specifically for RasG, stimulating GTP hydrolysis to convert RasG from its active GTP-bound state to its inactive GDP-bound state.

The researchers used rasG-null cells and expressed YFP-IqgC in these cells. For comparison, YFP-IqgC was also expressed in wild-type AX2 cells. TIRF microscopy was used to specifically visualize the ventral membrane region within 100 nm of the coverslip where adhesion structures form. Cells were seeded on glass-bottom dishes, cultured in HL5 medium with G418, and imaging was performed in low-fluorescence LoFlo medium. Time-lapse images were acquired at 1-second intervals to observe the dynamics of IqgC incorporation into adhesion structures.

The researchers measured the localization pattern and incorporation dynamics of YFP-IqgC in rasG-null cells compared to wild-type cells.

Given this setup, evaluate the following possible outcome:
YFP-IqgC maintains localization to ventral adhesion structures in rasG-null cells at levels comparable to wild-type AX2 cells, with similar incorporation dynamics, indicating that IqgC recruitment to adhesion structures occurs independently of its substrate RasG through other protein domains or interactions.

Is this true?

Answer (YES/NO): NO